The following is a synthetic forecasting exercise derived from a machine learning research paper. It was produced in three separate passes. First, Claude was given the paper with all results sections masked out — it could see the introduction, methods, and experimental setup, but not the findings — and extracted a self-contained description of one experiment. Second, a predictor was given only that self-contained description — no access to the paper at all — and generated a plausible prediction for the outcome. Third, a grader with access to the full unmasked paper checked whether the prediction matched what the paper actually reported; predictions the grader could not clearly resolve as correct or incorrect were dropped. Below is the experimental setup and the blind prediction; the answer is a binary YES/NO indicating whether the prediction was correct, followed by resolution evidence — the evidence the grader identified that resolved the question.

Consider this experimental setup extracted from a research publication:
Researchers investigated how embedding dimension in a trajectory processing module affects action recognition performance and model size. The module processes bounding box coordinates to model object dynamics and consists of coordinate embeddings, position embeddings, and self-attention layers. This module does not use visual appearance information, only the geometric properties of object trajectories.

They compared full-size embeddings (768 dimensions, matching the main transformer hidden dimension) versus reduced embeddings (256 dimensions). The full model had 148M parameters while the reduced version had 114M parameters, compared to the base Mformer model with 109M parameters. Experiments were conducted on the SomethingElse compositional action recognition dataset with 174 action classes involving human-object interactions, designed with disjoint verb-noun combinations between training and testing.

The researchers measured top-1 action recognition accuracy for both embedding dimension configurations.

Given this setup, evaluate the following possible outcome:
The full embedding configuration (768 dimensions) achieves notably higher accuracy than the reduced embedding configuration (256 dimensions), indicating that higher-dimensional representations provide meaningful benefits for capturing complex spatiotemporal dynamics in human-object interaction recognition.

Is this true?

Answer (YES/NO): NO